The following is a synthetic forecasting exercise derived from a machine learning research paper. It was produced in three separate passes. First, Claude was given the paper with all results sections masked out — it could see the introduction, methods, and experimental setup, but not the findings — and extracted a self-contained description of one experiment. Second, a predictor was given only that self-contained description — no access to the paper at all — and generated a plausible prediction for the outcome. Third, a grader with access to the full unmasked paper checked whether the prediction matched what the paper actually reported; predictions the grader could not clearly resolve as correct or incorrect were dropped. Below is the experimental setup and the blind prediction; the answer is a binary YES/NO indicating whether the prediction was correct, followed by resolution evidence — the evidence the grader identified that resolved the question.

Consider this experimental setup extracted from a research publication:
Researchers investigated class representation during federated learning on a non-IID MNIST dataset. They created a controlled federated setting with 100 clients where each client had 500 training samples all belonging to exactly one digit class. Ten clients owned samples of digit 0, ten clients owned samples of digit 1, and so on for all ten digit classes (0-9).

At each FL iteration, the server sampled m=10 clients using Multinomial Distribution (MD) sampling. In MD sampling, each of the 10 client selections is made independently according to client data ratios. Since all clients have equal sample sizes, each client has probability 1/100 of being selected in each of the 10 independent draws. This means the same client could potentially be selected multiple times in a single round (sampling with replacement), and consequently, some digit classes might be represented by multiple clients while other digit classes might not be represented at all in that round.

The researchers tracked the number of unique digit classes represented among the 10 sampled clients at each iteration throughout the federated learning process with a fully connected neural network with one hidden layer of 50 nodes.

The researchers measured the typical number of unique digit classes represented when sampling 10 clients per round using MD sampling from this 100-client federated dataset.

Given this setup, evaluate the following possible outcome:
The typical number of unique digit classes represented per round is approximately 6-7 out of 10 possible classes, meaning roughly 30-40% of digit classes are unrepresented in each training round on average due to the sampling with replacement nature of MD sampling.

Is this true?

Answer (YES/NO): NO